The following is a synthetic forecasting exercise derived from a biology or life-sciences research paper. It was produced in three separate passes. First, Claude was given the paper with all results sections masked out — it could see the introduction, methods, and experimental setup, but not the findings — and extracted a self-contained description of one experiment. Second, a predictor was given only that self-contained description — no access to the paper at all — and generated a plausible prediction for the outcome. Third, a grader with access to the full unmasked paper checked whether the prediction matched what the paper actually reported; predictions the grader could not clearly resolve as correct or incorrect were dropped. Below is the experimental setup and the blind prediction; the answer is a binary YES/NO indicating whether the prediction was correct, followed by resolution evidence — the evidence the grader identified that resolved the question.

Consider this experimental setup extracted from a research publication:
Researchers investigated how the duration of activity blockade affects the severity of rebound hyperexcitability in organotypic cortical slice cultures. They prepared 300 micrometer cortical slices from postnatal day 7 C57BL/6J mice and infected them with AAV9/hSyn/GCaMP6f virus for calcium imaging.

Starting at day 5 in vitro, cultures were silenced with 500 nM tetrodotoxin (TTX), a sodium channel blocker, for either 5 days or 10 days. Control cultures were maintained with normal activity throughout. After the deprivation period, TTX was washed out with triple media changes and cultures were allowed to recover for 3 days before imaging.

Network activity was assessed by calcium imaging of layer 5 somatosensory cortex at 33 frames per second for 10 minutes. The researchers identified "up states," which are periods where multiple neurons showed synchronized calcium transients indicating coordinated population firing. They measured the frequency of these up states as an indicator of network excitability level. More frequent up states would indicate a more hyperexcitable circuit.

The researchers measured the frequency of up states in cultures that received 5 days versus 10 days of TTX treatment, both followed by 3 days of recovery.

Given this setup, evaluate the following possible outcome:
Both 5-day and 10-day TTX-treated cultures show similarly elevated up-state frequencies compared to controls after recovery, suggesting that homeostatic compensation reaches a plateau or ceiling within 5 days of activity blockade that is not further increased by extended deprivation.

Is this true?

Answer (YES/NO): NO